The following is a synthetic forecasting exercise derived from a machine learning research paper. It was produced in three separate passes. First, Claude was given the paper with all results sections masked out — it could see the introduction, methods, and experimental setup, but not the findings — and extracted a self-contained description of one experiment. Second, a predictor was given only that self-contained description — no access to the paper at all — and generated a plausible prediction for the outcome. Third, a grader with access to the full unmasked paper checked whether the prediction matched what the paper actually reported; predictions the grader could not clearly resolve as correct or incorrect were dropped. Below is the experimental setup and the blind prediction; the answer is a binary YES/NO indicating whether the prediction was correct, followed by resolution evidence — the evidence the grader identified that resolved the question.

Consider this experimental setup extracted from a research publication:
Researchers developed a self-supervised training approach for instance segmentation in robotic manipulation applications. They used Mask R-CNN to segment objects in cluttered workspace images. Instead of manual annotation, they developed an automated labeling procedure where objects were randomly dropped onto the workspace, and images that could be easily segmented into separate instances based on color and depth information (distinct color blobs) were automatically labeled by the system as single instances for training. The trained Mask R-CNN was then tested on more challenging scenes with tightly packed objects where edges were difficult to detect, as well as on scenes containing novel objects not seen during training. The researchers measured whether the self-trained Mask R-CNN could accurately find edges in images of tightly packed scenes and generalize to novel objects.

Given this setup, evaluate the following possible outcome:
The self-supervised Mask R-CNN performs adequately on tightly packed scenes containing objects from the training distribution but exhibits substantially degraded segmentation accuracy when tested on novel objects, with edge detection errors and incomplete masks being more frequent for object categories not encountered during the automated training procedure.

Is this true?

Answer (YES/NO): NO